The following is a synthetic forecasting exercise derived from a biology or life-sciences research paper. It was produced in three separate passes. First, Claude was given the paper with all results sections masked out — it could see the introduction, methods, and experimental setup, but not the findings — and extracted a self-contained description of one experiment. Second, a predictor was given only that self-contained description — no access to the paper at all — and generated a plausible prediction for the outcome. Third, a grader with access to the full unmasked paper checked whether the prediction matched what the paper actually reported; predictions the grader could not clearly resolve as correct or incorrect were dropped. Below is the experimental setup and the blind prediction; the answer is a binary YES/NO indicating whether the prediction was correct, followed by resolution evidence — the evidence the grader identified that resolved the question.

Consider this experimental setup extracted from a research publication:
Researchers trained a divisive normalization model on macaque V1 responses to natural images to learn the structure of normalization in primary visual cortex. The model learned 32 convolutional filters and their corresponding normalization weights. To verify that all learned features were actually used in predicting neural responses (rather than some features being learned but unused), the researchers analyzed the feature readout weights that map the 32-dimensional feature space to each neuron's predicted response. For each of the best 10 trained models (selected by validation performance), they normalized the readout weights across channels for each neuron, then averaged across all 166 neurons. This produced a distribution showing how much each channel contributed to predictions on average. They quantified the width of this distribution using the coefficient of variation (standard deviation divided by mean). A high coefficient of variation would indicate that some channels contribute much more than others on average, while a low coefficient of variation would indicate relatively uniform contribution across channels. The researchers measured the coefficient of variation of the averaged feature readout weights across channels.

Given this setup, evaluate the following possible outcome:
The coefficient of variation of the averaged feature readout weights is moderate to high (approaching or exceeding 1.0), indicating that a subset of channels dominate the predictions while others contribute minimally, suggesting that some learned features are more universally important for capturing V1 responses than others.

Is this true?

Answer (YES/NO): NO